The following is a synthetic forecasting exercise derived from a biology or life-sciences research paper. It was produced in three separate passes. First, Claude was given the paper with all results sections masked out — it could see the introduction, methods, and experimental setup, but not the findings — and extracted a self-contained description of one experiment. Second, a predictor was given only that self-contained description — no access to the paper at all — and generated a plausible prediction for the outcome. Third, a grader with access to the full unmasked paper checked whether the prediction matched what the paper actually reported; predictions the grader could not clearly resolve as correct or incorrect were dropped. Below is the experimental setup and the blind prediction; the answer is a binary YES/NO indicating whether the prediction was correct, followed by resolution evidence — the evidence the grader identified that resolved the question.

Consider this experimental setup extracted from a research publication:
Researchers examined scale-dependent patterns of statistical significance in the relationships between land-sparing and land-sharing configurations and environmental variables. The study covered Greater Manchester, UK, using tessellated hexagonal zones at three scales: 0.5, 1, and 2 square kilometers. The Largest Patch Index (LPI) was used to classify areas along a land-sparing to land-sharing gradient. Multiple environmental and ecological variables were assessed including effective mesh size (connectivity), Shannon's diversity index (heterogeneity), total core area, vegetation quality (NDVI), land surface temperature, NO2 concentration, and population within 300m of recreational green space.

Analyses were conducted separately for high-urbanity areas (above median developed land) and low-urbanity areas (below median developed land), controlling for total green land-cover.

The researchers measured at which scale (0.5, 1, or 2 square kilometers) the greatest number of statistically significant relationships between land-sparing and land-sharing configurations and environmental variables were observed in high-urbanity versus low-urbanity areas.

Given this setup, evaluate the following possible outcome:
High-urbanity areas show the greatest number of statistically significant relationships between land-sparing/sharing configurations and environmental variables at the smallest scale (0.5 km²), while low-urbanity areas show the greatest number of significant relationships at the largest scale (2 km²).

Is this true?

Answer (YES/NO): NO